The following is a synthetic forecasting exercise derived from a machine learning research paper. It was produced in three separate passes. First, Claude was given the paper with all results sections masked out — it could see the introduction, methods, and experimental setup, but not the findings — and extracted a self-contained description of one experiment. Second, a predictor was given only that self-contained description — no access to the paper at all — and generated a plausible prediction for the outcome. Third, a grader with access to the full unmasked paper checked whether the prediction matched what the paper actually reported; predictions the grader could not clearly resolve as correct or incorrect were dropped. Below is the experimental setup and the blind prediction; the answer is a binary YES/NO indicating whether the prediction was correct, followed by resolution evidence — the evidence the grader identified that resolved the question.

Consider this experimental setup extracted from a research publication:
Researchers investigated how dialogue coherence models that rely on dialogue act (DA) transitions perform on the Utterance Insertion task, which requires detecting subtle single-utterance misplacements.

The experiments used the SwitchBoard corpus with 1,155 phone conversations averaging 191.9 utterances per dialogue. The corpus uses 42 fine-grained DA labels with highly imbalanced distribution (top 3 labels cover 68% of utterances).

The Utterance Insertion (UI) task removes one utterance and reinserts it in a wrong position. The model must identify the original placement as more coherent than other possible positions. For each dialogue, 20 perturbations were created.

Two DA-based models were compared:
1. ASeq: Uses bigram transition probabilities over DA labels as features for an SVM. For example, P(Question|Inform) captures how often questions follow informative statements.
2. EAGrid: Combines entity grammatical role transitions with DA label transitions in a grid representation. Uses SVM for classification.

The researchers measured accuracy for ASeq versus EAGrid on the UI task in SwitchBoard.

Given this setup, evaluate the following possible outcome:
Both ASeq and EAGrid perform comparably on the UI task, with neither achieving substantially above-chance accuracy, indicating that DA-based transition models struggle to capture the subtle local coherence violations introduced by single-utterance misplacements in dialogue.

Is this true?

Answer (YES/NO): NO